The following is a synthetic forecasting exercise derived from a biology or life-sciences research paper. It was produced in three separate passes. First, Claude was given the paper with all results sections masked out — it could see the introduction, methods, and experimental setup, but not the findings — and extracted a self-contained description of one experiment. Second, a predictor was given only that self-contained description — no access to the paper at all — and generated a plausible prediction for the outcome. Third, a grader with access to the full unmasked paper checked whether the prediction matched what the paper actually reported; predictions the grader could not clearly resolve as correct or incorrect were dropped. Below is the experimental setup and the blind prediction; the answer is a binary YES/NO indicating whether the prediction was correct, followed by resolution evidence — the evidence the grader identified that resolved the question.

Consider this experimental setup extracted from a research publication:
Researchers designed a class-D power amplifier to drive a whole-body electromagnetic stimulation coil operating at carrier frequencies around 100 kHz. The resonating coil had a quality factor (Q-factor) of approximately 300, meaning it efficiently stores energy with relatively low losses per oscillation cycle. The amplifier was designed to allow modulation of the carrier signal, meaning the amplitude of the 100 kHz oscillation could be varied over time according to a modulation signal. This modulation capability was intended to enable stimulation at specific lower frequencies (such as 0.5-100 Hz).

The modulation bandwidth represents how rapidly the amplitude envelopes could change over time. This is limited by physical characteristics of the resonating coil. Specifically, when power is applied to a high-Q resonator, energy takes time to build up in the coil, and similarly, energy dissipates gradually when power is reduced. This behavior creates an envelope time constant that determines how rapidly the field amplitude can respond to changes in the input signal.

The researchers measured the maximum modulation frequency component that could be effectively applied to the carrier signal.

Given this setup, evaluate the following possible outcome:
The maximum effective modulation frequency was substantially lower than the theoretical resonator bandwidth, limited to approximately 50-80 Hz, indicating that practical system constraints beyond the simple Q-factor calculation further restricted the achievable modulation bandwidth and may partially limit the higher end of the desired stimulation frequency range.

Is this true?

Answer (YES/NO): NO